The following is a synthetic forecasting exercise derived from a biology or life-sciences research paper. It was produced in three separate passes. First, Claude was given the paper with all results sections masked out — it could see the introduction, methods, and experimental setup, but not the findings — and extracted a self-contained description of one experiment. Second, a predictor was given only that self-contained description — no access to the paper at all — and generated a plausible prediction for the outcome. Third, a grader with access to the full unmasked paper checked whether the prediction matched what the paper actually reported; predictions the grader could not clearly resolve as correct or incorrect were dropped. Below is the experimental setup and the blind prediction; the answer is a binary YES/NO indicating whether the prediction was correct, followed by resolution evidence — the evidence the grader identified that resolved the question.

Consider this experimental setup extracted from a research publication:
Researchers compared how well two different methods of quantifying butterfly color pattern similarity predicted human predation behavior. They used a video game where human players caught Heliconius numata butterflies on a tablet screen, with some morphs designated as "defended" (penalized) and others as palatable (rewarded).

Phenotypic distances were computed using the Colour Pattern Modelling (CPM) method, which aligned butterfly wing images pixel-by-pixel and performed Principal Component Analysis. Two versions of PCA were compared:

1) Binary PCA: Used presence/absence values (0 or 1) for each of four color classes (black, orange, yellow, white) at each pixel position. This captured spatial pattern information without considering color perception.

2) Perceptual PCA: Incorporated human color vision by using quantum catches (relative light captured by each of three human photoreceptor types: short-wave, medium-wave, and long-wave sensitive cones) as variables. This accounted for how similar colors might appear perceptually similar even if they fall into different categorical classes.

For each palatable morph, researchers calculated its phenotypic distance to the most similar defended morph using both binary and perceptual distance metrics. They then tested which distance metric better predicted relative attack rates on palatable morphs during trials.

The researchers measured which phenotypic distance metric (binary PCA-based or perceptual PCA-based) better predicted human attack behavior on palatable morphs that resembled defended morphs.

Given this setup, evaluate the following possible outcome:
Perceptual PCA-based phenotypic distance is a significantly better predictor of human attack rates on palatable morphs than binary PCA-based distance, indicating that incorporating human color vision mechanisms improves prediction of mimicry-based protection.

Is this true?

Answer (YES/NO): NO